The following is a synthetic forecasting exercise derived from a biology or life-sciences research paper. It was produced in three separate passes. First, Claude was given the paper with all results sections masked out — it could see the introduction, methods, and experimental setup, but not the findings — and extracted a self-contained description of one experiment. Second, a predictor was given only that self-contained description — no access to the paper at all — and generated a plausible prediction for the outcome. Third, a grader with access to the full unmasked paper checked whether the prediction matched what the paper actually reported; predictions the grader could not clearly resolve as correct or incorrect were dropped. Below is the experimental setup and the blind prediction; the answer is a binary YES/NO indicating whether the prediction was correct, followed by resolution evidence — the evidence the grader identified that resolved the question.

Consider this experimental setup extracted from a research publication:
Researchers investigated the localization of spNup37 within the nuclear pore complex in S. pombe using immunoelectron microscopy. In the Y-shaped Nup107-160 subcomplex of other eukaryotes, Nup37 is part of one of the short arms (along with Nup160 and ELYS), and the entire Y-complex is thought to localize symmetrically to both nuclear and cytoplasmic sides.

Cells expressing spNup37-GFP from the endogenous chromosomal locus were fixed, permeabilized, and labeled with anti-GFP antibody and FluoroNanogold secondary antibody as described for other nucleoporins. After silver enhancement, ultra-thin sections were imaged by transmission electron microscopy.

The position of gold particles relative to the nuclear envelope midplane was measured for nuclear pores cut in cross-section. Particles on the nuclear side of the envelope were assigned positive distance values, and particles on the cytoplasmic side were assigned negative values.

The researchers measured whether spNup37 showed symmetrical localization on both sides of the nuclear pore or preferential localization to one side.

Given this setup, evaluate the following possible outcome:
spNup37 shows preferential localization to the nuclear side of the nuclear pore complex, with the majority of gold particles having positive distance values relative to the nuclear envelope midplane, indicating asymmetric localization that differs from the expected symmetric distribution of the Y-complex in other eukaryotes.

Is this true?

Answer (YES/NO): NO